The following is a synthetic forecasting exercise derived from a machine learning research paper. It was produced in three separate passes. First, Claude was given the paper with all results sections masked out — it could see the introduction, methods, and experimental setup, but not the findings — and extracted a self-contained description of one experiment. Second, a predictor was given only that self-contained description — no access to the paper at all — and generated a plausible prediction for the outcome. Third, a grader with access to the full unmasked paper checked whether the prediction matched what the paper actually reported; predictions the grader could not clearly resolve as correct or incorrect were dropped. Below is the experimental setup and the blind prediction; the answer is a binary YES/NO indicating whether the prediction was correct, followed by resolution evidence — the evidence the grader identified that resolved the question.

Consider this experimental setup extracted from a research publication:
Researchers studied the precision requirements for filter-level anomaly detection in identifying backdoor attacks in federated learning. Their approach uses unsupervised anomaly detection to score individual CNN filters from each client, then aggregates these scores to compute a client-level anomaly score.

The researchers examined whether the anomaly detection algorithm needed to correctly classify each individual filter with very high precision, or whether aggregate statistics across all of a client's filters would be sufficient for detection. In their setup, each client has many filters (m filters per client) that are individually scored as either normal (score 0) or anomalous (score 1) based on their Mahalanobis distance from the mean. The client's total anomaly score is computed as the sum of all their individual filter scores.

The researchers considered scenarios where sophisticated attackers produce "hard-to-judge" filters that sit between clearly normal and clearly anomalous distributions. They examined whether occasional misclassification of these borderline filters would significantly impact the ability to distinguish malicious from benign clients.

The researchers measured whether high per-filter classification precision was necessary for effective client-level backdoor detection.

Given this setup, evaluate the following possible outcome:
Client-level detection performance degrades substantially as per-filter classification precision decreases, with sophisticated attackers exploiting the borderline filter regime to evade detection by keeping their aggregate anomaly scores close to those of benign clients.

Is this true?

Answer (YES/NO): NO